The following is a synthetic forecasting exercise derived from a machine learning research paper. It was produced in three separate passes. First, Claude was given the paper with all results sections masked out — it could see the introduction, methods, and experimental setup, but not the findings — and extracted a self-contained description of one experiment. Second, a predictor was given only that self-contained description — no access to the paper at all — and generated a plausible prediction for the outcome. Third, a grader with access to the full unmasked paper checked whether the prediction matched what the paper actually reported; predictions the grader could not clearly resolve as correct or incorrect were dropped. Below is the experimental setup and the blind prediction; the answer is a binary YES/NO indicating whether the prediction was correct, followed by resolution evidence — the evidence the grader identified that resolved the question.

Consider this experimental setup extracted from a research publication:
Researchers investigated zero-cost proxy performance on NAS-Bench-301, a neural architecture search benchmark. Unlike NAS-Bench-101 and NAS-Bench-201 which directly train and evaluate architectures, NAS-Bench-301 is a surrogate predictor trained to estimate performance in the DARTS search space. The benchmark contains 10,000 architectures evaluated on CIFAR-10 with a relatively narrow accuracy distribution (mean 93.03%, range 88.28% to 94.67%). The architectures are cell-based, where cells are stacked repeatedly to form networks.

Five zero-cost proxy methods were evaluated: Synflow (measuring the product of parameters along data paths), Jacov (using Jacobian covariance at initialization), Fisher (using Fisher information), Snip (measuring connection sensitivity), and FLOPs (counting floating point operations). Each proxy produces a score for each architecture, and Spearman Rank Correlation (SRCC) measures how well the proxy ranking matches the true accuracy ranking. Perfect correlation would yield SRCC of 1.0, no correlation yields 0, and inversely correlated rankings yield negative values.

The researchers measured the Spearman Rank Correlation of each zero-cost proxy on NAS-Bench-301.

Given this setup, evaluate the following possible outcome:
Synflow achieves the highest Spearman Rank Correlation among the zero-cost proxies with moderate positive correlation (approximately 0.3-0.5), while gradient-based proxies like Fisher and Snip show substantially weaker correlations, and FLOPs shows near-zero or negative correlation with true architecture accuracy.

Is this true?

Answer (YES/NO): NO